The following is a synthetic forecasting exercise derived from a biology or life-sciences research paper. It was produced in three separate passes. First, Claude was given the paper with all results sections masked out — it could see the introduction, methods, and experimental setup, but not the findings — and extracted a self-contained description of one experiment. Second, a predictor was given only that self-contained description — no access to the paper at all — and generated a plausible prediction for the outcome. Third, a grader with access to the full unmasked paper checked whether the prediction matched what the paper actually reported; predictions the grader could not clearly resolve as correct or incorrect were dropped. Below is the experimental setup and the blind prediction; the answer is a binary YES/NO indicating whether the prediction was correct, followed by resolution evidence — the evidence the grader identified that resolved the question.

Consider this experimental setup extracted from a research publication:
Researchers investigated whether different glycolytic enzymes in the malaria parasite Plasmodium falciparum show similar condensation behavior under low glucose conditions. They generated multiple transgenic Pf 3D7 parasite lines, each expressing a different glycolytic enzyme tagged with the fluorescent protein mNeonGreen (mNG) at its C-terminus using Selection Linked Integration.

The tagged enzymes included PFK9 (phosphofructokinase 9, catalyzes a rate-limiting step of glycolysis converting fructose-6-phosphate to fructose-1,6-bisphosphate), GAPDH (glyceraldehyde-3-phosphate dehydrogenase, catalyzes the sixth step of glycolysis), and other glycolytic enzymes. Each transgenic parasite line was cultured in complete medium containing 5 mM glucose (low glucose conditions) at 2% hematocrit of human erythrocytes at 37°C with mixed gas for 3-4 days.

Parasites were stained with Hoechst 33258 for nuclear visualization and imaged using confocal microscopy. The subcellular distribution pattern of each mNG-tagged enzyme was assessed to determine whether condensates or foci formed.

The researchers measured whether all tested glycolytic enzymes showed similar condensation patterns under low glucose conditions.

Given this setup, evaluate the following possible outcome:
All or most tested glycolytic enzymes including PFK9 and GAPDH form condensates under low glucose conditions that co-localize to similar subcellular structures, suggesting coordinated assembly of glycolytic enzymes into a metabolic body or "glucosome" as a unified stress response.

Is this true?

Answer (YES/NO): NO